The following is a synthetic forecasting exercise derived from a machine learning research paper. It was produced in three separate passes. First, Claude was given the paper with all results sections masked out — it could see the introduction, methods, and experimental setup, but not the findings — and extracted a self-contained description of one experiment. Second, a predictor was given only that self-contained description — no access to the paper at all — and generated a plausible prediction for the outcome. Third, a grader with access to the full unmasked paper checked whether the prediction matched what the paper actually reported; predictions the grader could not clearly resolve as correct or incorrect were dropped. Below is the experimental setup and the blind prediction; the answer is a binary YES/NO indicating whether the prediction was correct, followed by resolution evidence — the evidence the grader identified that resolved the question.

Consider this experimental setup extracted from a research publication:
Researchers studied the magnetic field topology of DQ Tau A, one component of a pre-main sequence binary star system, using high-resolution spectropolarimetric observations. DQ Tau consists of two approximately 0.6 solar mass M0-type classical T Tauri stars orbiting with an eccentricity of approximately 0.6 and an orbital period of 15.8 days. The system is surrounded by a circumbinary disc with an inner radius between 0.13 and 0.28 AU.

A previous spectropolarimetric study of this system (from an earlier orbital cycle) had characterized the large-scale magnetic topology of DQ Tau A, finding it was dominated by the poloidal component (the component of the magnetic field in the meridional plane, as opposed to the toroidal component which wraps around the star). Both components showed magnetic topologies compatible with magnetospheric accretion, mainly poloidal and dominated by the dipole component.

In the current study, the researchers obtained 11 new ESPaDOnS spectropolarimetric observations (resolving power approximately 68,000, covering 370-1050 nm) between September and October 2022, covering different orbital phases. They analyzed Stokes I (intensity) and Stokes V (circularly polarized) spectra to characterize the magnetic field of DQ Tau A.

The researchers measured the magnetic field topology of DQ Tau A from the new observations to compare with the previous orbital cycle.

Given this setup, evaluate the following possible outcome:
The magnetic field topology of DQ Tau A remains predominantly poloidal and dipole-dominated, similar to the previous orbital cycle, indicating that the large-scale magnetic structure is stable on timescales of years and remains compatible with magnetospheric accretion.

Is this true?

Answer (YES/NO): NO